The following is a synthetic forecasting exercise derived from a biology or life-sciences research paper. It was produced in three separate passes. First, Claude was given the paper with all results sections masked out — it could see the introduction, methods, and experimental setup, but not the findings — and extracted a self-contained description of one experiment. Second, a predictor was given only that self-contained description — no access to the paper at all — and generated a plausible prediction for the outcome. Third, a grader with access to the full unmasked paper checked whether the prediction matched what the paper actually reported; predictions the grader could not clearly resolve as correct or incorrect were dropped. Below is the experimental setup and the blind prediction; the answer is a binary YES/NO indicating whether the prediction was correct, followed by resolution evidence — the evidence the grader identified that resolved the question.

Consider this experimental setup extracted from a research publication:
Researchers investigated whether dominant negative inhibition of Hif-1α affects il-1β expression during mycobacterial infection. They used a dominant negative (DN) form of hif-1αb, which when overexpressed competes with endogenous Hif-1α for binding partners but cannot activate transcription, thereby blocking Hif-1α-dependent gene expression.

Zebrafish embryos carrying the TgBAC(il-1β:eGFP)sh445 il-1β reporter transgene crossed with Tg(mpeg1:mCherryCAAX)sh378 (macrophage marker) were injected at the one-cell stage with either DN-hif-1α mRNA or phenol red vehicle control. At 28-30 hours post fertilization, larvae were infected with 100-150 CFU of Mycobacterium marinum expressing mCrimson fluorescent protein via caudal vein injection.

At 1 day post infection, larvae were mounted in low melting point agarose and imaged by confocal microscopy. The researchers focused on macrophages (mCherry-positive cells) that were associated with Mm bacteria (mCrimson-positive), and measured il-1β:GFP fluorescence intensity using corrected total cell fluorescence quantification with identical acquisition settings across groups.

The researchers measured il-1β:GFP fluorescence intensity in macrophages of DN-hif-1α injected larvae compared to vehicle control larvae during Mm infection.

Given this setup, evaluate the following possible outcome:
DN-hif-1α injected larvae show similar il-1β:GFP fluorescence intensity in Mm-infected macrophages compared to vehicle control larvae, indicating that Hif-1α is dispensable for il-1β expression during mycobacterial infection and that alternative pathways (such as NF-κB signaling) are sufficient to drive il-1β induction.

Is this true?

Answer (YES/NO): YES